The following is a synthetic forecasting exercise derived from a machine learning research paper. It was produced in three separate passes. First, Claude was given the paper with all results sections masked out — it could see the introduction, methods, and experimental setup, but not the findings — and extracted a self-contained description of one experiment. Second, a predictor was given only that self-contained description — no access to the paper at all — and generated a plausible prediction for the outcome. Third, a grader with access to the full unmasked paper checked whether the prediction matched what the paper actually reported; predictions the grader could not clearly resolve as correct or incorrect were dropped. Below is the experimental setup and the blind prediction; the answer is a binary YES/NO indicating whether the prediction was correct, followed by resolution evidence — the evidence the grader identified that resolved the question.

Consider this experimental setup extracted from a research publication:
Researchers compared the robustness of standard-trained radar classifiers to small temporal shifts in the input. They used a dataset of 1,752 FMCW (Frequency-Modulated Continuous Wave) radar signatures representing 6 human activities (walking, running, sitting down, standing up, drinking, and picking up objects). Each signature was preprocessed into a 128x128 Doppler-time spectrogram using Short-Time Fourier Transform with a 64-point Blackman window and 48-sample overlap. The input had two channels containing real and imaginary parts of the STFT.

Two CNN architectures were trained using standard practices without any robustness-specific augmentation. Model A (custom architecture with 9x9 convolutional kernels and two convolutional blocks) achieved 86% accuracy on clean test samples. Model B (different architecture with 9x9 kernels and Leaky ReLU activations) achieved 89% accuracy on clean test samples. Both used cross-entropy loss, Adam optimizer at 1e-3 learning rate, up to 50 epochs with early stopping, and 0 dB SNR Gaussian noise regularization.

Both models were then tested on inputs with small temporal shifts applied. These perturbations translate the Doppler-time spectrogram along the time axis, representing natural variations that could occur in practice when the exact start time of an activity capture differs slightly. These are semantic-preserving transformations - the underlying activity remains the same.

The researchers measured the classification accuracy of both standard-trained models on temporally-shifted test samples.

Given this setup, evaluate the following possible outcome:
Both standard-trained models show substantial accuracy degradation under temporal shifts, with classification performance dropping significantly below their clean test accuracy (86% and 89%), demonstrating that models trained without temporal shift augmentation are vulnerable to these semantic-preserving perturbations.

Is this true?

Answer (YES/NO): YES